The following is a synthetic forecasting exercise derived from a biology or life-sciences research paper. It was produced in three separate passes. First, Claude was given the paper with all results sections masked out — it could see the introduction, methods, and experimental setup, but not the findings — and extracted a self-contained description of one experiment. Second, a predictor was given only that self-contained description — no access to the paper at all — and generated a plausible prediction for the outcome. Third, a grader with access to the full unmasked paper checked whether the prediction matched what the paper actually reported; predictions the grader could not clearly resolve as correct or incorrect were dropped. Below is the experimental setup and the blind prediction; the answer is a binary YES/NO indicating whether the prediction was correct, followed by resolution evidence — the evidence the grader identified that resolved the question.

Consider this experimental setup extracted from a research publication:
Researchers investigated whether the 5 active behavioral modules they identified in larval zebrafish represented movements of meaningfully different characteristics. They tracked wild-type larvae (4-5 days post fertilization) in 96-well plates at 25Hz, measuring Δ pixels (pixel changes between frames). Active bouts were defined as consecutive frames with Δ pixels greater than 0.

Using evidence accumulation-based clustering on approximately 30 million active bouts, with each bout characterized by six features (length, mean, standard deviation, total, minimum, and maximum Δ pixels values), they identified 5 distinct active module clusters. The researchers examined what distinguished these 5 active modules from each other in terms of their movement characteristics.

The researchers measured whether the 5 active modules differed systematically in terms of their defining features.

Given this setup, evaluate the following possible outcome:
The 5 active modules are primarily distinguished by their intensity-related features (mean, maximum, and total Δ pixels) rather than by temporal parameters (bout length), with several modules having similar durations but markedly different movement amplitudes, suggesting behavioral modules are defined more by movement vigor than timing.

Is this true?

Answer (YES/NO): NO